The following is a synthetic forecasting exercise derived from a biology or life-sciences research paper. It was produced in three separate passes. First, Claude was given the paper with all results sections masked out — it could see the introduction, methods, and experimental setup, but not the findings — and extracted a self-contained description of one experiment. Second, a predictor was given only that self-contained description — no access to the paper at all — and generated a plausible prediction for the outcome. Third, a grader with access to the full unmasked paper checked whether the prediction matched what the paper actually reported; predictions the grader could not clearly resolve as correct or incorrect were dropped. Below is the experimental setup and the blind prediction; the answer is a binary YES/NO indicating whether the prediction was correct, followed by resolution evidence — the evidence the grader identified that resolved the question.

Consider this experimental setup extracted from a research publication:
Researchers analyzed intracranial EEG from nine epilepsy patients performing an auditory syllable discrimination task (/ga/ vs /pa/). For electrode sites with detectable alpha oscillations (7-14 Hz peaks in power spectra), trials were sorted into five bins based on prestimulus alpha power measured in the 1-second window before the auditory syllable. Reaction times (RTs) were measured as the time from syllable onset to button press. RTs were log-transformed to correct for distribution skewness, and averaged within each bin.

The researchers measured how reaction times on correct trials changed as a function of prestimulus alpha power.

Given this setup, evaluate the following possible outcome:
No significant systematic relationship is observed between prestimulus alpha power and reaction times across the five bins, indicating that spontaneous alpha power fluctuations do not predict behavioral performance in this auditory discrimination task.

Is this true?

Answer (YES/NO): NO